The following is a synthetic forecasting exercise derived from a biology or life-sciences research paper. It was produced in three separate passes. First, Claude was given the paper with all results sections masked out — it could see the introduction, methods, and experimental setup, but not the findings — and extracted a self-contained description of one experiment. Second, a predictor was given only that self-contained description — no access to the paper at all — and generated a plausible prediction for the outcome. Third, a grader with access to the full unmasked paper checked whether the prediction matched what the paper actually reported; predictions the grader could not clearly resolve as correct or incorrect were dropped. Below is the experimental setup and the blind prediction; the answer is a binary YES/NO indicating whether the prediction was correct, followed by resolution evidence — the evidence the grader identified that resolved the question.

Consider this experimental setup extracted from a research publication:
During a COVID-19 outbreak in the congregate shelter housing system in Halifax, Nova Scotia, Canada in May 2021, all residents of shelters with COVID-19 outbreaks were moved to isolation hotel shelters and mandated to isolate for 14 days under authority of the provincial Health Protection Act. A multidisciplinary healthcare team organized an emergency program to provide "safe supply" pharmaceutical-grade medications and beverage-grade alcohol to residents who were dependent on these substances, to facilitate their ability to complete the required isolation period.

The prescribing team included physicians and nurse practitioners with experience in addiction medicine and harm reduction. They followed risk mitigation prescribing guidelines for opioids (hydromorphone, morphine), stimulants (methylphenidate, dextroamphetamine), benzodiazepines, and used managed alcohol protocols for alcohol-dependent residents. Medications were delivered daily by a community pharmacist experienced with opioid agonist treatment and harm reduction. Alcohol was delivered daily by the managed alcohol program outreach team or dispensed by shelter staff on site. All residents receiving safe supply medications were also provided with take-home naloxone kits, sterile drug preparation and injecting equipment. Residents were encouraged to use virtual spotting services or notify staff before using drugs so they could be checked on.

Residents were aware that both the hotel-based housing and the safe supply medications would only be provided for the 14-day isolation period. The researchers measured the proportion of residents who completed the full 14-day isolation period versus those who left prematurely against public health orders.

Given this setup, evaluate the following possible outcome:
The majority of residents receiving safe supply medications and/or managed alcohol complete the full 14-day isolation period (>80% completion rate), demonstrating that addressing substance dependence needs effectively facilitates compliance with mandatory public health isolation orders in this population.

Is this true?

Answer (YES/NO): YES